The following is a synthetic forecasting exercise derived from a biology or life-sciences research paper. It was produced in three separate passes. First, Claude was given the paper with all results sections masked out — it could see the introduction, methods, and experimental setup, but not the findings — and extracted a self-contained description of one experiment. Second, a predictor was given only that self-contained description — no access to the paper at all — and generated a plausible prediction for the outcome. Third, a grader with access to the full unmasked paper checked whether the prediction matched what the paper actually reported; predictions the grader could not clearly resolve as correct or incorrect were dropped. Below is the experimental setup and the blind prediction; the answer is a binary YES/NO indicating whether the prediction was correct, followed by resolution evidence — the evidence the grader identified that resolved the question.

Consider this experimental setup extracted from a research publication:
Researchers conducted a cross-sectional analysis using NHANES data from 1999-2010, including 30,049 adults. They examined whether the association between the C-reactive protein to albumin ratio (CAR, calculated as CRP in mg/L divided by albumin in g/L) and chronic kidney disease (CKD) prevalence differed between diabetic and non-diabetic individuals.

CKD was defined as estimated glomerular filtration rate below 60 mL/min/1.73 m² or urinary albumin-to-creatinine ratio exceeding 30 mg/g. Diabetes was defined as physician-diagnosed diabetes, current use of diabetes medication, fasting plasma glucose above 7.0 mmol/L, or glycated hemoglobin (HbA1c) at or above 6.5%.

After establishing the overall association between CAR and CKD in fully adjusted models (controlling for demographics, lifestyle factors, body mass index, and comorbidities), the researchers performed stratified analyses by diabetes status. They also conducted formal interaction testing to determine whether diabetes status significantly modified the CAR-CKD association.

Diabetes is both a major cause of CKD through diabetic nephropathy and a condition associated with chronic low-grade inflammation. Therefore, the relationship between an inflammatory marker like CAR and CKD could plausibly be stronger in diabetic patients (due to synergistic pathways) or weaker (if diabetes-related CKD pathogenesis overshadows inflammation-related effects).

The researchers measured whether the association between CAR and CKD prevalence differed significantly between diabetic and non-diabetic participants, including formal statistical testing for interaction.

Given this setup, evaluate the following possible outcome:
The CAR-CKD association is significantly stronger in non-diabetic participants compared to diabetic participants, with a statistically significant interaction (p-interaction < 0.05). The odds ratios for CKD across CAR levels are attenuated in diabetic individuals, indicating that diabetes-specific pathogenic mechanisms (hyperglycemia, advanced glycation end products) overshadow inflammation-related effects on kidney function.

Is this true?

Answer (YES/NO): NO